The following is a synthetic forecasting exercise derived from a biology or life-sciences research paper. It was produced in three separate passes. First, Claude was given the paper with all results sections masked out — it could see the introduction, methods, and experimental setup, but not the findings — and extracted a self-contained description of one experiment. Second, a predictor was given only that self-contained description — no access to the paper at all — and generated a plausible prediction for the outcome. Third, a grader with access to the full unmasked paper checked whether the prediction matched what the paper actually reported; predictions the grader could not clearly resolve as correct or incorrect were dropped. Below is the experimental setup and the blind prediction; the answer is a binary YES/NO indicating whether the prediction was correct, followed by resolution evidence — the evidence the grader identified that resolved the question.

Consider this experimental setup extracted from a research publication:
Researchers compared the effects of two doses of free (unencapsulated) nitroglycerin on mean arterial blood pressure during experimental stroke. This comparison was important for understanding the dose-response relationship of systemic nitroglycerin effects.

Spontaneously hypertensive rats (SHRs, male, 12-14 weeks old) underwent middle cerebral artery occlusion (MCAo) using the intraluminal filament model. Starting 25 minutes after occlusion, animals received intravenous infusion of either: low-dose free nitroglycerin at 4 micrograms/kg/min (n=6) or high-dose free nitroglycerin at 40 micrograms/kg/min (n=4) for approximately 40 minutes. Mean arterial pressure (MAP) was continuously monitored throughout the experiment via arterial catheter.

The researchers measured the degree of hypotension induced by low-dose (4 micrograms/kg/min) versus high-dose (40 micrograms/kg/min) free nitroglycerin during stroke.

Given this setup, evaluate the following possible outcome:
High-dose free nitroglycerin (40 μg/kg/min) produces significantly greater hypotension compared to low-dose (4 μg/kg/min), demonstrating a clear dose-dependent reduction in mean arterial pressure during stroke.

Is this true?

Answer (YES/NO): YES